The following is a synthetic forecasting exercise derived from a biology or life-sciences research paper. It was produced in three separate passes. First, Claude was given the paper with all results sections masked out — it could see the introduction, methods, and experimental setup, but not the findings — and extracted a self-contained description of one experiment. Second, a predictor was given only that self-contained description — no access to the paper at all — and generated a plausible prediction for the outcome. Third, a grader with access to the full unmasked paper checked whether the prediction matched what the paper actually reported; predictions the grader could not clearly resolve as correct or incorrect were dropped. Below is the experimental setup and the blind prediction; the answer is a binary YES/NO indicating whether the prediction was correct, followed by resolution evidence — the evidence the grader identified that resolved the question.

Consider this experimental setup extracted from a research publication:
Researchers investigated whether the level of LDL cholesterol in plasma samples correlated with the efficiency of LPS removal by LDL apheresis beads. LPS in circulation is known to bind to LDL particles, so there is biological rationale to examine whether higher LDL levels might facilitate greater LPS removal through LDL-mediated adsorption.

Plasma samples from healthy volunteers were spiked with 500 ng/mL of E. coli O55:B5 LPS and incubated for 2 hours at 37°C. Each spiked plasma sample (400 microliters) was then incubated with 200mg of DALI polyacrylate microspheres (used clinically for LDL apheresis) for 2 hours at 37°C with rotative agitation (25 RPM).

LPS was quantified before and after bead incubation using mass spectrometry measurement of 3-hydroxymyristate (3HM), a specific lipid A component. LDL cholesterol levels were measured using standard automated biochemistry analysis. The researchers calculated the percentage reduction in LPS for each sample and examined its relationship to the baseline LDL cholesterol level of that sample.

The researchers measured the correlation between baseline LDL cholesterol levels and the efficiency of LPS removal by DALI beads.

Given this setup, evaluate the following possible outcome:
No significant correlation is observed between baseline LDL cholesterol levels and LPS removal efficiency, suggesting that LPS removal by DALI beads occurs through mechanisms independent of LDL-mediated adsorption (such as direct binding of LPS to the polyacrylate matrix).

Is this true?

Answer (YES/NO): NO